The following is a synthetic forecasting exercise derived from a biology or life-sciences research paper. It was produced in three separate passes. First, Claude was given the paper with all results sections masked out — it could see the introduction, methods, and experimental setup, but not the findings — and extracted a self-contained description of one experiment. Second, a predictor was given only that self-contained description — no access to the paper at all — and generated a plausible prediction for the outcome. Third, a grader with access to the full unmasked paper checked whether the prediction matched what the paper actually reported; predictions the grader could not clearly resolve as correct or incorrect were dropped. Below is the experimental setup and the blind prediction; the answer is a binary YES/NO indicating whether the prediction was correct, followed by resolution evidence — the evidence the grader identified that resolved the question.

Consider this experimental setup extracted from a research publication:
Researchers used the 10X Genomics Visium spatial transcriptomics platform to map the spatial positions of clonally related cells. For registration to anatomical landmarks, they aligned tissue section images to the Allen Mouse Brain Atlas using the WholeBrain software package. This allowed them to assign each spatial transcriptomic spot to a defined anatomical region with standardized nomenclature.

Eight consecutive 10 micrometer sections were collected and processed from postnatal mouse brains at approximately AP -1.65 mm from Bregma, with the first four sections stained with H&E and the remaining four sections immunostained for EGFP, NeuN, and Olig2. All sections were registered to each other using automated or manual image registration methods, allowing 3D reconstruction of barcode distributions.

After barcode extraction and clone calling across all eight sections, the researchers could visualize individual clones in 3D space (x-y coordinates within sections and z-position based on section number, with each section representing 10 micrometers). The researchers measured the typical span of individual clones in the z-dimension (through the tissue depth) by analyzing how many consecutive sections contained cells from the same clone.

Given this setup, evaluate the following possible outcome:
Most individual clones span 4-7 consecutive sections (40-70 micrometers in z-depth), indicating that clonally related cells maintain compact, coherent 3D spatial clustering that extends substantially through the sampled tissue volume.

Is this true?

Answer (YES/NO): NO